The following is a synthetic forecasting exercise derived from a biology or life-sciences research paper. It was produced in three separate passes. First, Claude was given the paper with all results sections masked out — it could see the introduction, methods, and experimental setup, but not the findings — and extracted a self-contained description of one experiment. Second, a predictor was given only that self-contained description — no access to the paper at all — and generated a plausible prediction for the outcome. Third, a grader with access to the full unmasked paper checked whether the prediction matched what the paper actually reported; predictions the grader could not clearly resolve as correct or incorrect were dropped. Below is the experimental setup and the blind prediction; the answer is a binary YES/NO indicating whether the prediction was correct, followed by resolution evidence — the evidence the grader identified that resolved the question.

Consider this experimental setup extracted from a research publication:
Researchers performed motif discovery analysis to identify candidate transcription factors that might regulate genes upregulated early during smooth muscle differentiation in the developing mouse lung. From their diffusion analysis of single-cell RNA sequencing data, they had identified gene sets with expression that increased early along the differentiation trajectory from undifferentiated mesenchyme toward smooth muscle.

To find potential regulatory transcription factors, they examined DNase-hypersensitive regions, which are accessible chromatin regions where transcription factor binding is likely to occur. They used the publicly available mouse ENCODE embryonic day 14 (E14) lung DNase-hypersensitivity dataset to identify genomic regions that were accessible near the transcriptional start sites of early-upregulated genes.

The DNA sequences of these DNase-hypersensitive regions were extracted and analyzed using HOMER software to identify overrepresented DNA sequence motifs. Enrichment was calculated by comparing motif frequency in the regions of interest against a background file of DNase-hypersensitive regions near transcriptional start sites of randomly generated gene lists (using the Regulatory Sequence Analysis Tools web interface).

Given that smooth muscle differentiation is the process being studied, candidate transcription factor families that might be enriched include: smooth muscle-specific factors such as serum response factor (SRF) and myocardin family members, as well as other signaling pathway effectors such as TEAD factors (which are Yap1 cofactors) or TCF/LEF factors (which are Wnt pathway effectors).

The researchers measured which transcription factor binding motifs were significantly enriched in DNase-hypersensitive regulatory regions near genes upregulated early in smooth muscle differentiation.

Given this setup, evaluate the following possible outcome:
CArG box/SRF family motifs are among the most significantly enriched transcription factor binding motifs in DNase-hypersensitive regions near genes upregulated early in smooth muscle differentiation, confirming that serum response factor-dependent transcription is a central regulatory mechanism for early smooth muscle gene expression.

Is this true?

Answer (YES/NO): YES